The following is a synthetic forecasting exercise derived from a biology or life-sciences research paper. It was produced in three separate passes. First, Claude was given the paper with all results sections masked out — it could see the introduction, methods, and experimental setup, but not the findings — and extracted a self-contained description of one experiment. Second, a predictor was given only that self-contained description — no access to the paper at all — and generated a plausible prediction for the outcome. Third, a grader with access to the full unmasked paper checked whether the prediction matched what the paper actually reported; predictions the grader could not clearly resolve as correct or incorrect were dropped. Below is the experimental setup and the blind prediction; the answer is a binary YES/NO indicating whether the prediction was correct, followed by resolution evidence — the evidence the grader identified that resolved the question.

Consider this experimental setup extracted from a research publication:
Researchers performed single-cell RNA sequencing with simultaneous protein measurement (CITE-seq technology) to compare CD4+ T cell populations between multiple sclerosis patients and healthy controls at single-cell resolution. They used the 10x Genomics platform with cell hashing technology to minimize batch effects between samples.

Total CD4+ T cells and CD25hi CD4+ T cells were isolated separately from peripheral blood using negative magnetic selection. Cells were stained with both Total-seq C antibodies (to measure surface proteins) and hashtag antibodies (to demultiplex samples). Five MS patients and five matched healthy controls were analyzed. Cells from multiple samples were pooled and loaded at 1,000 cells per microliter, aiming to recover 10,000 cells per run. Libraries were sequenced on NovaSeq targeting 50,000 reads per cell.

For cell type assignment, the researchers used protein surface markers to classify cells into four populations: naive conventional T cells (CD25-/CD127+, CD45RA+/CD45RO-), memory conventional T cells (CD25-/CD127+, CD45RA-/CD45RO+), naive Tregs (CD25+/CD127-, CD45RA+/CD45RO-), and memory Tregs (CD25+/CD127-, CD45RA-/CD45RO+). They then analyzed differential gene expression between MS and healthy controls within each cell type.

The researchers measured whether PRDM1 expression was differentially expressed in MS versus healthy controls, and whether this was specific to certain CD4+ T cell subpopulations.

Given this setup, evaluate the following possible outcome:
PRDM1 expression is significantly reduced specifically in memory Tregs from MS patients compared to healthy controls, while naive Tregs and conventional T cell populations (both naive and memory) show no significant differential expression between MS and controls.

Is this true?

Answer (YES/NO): NO